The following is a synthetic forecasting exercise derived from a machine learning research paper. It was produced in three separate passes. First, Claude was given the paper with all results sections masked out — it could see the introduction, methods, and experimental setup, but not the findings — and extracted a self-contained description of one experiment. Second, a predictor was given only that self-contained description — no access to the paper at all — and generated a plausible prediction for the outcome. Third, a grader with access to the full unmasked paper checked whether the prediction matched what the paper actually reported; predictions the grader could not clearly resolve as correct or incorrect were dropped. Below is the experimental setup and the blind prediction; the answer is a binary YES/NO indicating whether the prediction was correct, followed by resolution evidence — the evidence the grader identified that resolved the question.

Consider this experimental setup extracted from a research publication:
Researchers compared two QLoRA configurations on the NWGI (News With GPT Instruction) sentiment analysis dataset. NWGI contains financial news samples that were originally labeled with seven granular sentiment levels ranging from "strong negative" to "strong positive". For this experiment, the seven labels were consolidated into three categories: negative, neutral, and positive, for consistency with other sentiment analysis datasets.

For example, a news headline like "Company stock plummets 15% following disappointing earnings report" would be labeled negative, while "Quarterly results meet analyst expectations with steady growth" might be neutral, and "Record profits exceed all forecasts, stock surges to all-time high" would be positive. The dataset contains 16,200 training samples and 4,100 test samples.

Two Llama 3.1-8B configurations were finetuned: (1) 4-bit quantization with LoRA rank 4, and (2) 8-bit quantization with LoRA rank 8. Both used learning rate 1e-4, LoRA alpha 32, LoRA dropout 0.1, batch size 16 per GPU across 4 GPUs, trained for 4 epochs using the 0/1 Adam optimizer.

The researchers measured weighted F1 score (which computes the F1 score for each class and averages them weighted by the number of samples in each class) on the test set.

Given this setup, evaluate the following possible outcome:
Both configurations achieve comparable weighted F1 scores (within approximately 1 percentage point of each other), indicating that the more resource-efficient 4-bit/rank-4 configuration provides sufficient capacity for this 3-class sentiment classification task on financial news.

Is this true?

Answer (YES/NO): NO